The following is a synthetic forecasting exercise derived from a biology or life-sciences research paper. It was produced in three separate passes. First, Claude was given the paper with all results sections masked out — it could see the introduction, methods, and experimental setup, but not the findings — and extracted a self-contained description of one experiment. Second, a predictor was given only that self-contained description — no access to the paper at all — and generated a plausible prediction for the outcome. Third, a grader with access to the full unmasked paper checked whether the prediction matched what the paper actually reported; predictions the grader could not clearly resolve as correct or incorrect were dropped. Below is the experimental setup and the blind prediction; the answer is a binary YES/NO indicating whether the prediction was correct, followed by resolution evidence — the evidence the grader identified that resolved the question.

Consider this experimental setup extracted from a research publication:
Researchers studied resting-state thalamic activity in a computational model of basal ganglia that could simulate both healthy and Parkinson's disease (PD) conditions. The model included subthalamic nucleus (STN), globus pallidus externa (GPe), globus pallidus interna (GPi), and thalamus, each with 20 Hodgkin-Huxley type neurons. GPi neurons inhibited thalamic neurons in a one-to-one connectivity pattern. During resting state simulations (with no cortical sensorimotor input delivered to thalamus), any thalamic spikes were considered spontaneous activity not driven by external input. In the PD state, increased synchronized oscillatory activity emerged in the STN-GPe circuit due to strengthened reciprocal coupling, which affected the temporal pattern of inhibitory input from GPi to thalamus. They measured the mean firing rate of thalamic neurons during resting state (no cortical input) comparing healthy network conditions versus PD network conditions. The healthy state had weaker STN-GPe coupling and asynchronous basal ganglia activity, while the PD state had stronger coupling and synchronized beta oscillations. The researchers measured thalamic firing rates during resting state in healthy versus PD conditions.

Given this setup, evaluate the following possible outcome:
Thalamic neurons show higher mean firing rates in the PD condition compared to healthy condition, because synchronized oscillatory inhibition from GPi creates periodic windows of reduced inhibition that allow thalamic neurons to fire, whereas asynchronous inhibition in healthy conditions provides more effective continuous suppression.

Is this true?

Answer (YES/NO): NO